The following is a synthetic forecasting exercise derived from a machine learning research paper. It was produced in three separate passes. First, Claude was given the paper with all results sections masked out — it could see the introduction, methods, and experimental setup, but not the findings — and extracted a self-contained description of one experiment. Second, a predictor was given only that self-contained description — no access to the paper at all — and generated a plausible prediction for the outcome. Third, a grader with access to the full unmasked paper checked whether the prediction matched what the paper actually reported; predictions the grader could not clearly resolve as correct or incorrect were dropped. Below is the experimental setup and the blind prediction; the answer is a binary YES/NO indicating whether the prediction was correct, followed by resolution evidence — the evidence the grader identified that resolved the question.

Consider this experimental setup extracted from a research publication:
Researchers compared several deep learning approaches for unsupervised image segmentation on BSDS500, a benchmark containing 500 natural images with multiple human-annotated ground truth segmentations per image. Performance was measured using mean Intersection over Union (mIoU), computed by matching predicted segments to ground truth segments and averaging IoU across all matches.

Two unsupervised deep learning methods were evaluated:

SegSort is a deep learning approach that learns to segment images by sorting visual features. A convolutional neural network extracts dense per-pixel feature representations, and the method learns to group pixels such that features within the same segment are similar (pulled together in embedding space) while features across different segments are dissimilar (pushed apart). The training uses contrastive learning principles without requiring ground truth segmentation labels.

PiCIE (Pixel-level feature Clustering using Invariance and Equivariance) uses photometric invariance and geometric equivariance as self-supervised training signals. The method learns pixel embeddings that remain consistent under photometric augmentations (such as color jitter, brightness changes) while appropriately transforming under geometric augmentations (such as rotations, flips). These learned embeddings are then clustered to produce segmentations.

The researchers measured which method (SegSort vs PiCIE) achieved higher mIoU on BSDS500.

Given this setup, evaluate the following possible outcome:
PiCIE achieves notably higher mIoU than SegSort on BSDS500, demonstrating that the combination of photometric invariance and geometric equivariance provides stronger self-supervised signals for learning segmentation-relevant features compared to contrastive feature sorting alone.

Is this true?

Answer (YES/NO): NO